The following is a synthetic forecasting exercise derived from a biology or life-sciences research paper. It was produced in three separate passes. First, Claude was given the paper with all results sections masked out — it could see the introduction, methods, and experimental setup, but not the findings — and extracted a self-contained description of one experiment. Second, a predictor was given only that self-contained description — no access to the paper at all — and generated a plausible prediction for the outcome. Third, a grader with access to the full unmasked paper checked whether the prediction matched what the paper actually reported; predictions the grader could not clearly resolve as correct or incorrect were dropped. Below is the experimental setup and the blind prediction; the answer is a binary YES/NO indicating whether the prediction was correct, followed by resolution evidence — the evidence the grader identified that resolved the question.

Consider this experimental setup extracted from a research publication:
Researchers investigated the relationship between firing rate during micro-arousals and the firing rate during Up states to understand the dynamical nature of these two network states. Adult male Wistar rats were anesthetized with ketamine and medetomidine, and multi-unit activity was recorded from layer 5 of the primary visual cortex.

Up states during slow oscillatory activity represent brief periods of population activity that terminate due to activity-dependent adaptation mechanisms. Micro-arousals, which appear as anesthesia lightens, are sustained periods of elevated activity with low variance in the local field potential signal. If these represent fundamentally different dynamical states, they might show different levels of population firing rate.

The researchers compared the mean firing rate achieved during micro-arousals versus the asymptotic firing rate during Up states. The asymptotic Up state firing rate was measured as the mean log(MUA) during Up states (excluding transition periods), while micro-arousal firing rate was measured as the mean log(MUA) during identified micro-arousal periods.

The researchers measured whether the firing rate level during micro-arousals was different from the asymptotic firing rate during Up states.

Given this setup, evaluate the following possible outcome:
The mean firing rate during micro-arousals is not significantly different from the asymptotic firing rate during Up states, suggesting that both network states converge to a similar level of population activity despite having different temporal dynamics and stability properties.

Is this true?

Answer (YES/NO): NO